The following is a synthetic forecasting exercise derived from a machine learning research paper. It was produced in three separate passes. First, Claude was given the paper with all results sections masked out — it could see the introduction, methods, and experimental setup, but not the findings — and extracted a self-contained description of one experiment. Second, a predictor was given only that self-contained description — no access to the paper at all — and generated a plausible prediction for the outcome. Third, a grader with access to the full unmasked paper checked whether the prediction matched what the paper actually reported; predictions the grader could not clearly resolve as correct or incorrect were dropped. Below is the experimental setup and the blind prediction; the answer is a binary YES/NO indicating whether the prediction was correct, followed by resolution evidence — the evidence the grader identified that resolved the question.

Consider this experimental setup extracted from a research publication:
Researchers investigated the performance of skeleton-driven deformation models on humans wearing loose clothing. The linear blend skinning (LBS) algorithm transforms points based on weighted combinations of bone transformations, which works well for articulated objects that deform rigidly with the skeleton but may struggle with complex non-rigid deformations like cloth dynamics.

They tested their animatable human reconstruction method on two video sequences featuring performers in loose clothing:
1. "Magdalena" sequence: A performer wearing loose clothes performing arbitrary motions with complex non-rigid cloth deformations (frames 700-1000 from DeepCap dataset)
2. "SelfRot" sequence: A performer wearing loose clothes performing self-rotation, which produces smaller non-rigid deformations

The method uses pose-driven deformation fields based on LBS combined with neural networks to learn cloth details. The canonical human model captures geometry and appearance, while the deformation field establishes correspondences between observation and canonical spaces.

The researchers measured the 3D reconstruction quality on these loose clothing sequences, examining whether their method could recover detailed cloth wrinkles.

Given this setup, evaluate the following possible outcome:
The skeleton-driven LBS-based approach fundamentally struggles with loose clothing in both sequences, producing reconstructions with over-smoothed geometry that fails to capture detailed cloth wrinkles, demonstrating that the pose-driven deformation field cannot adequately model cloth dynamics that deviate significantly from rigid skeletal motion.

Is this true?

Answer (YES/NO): NO